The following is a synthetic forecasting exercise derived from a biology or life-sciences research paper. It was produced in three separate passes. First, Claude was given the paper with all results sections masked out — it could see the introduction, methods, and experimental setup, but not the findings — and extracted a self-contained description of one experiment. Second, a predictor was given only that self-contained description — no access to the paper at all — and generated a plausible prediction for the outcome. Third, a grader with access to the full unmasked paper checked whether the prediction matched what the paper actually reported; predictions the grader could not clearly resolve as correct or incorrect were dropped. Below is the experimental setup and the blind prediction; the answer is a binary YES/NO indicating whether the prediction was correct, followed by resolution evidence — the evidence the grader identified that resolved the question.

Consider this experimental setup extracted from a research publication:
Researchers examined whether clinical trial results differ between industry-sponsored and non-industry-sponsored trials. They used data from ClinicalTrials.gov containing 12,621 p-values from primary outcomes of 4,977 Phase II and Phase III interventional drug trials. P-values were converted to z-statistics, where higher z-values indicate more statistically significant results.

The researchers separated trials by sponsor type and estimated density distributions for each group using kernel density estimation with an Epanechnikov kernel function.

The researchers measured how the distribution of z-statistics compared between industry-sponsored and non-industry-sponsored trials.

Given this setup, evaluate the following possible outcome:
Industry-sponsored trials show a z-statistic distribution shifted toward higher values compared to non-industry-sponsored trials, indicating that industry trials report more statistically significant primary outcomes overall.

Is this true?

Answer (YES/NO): YES